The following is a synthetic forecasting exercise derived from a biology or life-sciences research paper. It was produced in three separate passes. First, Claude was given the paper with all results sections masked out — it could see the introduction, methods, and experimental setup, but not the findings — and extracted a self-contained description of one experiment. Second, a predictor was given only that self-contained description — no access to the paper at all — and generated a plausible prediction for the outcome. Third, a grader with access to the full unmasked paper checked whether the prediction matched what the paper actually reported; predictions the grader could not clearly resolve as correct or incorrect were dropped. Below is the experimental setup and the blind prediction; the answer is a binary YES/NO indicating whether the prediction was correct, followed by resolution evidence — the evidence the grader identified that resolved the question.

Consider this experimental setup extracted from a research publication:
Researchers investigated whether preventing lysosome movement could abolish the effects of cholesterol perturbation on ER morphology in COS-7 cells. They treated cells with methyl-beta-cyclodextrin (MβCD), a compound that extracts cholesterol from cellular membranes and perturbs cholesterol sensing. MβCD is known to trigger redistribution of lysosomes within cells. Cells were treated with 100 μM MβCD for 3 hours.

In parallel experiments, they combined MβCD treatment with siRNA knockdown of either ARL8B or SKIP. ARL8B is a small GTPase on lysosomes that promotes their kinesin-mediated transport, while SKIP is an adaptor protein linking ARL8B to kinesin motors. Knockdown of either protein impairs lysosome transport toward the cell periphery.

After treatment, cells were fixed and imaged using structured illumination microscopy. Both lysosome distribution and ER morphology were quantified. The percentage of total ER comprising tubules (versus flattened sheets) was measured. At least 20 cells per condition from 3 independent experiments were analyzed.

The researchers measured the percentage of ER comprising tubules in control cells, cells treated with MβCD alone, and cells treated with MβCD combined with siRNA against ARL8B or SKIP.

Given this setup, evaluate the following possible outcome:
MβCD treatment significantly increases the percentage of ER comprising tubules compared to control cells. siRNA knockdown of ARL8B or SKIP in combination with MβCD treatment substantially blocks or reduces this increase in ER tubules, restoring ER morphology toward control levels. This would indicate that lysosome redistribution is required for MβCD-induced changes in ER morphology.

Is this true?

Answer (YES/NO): YES